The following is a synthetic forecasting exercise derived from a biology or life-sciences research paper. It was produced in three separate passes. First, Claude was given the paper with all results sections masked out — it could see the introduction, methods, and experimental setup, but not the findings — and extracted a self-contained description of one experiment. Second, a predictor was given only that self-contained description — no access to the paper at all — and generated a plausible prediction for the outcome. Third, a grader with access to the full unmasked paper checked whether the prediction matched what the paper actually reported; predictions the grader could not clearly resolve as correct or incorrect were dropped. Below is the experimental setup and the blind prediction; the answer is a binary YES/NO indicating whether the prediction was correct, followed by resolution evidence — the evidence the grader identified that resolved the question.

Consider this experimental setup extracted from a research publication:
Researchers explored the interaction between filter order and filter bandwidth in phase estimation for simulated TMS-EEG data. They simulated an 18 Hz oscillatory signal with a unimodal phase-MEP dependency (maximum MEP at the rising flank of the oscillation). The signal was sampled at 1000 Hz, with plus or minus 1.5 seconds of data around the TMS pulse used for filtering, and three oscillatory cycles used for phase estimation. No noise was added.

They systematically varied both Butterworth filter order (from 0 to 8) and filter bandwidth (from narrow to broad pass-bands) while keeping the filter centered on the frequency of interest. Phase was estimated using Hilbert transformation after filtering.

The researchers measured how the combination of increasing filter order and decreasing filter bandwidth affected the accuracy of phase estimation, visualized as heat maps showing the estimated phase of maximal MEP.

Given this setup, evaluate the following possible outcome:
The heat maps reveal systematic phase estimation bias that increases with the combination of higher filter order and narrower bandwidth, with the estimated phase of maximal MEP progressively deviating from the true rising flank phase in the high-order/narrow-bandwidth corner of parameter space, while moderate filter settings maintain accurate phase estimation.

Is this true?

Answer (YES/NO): YES